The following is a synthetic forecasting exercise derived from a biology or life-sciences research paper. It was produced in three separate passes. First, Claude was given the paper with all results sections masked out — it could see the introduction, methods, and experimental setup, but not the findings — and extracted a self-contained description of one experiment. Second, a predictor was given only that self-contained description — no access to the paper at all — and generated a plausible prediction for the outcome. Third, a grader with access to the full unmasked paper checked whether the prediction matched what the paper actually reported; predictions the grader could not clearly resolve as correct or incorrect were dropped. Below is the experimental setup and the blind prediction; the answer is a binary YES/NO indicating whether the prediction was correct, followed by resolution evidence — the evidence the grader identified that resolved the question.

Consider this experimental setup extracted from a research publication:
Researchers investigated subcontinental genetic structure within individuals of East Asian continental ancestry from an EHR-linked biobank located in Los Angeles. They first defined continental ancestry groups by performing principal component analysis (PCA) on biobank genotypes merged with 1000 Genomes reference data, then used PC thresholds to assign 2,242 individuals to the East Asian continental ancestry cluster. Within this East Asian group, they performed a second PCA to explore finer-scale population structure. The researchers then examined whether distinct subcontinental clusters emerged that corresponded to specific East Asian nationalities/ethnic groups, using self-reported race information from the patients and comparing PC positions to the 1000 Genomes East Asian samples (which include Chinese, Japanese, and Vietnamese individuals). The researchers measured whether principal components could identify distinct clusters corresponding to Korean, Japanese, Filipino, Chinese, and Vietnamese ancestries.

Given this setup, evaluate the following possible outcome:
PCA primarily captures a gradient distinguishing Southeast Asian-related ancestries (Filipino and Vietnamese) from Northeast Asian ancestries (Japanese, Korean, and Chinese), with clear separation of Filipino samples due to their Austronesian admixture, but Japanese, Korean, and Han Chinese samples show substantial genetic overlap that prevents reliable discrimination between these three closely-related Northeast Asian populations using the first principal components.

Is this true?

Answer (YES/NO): NO